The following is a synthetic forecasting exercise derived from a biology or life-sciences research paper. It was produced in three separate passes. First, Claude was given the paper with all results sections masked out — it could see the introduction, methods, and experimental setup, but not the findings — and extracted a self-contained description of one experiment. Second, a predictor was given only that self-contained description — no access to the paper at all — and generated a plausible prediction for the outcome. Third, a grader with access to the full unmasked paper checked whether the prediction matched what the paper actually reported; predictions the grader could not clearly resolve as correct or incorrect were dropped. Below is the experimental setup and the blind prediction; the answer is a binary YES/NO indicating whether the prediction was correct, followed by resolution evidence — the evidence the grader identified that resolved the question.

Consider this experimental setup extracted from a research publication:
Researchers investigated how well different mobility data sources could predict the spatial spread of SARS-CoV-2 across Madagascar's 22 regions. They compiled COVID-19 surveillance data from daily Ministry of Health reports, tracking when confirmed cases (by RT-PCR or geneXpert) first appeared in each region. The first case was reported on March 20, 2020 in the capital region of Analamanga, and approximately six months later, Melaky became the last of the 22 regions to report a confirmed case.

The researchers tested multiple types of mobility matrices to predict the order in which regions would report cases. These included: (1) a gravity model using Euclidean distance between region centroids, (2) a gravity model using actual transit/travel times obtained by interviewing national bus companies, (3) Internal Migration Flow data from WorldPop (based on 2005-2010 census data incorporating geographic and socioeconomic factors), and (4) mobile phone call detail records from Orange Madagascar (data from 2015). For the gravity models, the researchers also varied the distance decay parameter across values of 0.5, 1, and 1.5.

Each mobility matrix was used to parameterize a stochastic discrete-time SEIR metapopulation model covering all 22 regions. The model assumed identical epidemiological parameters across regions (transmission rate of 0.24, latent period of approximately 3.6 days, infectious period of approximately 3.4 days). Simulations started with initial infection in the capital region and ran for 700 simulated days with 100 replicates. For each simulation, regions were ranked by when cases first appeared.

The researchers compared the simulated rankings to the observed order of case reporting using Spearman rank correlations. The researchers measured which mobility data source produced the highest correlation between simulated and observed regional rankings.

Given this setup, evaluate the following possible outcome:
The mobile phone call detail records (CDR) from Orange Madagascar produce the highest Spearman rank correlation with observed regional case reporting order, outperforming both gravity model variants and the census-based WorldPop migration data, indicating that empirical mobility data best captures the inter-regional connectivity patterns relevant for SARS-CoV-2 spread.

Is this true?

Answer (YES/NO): NO